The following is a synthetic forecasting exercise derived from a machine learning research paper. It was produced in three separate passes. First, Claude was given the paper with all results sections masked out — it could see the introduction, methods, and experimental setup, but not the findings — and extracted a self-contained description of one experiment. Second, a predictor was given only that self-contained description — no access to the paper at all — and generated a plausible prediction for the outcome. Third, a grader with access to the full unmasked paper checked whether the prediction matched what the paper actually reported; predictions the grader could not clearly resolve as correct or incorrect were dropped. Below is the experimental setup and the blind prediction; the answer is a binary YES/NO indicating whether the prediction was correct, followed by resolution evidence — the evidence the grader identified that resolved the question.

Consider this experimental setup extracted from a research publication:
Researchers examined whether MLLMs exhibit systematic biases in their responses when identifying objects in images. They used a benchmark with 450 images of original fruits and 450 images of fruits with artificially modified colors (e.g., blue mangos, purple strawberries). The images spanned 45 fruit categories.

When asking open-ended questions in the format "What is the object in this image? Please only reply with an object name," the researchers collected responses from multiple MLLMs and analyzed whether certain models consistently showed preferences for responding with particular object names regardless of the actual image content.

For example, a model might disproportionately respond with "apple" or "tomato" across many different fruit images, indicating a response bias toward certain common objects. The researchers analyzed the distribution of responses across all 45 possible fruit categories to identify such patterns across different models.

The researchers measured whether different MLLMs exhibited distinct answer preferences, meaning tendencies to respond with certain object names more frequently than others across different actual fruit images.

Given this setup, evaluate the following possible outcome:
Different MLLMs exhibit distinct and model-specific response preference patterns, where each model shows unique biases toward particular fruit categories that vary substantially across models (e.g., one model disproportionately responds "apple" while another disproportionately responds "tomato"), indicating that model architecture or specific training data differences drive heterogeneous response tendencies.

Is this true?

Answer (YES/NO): YES